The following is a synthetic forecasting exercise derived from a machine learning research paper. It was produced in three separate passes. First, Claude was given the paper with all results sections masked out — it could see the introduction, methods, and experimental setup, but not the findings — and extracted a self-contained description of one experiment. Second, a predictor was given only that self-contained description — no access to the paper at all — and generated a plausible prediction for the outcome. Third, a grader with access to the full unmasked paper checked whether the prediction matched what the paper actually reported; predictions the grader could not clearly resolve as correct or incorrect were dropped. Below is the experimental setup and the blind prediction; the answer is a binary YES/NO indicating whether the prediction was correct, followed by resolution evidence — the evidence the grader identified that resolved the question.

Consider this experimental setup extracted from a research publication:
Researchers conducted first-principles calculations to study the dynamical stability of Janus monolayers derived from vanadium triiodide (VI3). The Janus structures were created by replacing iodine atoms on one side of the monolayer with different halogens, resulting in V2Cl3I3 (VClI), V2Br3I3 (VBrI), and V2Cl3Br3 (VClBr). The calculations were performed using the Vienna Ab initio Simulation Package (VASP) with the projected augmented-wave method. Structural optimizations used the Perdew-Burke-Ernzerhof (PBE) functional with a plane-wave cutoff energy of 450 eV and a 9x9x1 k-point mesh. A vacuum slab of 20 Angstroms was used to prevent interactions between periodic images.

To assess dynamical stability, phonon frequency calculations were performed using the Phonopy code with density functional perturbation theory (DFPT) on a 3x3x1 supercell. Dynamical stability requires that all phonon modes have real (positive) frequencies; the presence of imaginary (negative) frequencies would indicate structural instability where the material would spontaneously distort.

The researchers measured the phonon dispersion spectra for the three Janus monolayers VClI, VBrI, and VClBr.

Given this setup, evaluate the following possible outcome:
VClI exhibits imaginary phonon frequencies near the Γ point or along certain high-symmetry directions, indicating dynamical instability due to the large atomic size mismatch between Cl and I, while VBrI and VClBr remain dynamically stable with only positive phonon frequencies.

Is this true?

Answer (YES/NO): NO